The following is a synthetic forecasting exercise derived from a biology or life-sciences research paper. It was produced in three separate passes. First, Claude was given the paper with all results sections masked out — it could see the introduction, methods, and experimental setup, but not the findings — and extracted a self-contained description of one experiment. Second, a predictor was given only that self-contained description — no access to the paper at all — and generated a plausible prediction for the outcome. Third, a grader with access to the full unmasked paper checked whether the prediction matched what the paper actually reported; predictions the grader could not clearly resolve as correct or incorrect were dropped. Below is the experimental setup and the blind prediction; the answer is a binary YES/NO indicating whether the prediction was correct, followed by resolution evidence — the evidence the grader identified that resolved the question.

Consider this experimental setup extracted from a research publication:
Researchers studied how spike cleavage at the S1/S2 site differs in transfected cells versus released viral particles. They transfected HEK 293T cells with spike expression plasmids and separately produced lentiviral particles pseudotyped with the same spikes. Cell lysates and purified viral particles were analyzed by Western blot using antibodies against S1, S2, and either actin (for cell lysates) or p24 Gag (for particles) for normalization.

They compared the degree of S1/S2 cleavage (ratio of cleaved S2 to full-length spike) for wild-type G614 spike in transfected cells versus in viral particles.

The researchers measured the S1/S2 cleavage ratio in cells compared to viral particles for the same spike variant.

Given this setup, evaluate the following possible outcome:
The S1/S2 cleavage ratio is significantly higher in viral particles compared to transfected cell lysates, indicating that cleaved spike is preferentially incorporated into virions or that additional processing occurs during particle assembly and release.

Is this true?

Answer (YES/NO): NO